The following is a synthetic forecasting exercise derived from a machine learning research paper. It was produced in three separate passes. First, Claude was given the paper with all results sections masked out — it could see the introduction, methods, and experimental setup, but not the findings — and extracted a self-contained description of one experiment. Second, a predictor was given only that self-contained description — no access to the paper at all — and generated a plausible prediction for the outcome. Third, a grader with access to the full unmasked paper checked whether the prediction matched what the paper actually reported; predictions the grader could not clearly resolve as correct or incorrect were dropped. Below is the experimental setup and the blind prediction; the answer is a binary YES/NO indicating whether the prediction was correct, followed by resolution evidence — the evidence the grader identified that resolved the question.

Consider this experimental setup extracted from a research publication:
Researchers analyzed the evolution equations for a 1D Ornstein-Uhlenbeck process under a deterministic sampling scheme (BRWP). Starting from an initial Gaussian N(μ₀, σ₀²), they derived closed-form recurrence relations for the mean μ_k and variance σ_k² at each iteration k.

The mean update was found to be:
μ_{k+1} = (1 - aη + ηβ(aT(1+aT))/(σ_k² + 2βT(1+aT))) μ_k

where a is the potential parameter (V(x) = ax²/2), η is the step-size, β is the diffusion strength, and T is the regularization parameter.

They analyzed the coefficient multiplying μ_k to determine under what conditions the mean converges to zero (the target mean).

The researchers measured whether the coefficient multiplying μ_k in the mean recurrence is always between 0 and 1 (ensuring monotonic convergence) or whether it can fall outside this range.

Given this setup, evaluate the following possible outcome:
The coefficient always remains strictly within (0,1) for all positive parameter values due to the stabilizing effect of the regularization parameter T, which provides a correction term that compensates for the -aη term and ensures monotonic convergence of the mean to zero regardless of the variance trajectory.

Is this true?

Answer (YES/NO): NO